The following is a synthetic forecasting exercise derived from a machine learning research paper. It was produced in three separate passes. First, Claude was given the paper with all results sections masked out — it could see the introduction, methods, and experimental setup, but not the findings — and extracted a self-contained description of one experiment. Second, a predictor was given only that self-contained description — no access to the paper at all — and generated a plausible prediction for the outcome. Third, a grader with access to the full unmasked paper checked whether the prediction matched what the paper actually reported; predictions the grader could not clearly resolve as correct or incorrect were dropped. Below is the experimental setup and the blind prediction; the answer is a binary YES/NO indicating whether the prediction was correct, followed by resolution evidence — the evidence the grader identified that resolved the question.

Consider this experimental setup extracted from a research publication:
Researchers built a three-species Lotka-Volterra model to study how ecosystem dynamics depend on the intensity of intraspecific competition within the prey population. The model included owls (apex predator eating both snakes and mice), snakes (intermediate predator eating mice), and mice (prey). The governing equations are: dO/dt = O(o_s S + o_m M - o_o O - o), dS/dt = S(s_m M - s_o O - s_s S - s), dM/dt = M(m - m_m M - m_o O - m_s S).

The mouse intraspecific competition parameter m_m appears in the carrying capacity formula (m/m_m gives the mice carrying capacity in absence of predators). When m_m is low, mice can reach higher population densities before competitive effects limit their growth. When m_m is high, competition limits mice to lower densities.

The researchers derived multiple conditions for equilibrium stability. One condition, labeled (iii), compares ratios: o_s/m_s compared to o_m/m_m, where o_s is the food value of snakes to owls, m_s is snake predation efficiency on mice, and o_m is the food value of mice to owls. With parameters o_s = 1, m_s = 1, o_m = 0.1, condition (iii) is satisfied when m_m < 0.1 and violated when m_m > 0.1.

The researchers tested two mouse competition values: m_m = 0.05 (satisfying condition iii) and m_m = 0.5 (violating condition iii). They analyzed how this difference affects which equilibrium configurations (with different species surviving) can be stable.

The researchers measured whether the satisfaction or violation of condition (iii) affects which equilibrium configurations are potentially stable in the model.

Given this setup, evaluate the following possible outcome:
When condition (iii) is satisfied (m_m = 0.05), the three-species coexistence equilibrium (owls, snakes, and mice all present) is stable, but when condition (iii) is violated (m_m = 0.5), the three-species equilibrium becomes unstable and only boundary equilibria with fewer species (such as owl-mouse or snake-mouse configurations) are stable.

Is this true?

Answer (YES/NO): NO